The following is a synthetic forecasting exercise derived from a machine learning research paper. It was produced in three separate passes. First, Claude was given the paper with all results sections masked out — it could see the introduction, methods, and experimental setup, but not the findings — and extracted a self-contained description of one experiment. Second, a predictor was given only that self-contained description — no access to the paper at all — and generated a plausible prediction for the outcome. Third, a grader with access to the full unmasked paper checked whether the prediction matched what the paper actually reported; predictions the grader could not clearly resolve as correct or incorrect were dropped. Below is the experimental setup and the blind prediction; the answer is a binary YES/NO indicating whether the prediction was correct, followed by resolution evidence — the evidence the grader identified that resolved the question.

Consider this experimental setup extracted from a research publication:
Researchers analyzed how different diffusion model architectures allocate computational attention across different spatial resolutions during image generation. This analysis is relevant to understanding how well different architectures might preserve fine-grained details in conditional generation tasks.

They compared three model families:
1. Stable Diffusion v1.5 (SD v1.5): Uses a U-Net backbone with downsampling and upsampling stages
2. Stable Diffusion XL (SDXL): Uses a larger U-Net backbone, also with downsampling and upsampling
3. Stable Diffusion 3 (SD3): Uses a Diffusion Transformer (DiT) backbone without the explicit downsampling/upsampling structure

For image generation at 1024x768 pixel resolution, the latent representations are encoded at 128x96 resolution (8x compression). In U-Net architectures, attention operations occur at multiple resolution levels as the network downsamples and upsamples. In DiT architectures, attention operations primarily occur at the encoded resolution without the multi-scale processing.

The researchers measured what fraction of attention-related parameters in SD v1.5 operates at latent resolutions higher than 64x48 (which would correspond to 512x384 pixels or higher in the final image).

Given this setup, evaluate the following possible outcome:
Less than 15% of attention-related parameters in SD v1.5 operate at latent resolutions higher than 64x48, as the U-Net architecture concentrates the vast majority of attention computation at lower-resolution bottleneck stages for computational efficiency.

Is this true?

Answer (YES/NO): NO